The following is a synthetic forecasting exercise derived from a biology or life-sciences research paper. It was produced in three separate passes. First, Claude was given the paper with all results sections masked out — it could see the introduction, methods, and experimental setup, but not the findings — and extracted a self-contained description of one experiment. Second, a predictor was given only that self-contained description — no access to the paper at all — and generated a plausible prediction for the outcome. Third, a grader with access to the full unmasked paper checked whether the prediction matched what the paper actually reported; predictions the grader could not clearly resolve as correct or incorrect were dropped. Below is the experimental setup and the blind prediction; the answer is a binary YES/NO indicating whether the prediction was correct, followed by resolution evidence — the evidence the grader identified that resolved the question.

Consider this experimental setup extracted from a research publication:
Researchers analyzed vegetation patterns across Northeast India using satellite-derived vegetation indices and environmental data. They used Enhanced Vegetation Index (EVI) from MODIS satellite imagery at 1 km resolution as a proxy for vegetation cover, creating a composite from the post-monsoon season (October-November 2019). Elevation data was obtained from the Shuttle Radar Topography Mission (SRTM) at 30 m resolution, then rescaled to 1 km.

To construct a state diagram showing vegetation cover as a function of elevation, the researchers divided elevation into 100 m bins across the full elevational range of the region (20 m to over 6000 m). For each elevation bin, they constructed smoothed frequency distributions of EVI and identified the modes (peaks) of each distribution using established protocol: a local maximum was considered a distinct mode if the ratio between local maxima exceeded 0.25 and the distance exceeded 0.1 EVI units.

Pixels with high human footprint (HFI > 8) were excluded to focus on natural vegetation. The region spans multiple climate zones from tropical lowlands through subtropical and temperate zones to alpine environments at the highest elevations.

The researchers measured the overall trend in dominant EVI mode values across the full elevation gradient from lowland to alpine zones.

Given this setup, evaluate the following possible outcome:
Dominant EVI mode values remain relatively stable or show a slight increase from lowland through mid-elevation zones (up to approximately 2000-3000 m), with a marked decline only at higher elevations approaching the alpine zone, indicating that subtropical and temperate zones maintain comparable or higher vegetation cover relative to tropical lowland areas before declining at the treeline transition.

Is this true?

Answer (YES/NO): NO